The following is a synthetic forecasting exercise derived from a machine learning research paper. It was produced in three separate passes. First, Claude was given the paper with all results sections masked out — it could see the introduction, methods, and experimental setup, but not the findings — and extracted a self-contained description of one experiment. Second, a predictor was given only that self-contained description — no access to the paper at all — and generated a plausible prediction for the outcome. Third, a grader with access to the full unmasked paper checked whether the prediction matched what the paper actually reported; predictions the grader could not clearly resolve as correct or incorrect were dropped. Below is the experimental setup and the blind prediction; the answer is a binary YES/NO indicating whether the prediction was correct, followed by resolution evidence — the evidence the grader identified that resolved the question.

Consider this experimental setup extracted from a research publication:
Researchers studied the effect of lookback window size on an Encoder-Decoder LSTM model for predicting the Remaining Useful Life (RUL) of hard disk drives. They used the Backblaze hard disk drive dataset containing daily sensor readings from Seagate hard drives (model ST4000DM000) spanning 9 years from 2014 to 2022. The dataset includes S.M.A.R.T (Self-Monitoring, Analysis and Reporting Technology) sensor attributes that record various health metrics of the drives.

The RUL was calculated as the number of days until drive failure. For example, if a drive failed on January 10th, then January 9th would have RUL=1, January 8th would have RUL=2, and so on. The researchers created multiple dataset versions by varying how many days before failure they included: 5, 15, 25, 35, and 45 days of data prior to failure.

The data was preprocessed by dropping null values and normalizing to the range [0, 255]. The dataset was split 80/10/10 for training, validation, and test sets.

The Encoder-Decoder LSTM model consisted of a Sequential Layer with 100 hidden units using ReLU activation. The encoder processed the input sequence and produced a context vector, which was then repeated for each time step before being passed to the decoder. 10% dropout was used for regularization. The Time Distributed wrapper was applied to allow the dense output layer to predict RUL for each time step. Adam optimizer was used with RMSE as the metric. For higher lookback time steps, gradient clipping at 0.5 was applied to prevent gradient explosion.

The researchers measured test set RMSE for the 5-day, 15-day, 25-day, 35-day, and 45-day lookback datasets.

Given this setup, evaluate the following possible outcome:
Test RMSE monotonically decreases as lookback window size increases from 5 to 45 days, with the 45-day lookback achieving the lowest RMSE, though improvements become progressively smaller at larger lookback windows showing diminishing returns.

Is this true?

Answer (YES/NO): NO